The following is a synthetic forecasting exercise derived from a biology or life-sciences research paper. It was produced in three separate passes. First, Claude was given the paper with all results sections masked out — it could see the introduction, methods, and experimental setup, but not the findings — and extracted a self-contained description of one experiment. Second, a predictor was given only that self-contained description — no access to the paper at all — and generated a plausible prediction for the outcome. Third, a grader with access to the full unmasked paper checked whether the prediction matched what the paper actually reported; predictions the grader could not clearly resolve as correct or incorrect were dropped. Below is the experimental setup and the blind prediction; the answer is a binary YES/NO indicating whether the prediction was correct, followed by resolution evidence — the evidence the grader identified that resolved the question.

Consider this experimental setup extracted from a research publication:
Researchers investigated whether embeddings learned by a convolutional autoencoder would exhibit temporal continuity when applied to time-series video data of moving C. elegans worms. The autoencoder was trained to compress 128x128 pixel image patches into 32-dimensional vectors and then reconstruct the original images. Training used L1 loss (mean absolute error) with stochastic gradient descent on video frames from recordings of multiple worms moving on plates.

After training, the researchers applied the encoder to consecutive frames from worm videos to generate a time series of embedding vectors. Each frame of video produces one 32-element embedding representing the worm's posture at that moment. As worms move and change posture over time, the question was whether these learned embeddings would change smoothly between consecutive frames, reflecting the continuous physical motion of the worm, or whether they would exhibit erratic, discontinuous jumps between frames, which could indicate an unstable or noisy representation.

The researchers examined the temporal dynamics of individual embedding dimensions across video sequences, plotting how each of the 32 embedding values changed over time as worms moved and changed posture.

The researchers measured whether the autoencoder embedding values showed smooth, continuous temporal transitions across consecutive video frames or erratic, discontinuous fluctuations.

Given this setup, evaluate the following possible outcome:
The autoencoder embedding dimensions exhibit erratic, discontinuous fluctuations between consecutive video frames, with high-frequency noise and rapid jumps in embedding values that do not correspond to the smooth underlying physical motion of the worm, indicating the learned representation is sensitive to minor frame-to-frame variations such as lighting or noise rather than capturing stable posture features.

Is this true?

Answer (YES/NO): NO